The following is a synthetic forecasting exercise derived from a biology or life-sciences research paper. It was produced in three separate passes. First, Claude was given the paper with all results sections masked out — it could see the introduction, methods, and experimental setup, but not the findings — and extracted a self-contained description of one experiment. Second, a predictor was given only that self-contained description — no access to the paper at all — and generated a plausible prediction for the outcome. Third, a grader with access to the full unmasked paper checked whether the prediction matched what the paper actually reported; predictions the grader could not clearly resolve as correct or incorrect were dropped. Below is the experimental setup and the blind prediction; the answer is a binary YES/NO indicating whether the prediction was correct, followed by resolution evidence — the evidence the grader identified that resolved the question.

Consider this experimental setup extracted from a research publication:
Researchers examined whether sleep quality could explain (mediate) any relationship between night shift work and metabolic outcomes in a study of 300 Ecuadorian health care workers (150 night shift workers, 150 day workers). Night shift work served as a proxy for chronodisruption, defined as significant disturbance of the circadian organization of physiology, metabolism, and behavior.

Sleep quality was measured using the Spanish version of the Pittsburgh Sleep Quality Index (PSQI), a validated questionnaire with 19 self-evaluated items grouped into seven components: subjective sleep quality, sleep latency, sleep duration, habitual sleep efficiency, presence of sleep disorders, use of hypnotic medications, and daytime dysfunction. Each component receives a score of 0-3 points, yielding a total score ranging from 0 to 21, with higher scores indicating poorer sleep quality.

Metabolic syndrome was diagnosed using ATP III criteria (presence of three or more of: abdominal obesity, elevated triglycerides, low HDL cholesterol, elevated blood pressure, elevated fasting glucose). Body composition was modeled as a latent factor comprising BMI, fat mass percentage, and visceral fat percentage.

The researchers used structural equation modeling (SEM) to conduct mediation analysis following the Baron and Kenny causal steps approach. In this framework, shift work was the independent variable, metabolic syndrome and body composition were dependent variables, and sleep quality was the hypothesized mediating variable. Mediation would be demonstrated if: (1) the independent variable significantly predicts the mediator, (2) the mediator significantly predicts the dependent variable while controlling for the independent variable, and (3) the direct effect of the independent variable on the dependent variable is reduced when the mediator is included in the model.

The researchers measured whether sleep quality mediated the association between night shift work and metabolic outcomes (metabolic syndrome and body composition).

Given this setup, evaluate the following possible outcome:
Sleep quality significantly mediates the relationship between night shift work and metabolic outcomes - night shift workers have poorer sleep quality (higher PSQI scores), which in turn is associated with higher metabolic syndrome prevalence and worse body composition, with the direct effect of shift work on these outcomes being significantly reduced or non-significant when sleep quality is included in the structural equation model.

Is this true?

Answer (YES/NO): NO